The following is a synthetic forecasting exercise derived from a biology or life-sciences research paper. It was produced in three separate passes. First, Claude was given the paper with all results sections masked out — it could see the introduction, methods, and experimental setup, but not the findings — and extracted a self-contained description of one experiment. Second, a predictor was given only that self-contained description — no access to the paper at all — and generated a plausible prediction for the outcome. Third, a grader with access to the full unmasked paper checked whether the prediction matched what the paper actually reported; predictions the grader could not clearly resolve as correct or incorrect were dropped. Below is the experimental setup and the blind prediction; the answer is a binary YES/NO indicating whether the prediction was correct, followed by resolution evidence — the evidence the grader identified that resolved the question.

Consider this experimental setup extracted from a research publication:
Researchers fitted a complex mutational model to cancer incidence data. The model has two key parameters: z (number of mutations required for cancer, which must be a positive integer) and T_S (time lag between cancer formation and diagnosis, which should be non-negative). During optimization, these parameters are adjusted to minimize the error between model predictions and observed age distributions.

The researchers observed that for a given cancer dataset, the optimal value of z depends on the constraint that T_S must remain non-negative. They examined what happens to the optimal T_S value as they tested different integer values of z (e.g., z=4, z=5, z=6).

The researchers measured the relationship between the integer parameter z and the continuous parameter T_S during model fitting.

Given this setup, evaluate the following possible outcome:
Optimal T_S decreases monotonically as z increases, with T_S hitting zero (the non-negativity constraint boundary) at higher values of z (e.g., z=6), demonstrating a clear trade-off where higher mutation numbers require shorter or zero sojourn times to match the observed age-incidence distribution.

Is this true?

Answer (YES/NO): YES